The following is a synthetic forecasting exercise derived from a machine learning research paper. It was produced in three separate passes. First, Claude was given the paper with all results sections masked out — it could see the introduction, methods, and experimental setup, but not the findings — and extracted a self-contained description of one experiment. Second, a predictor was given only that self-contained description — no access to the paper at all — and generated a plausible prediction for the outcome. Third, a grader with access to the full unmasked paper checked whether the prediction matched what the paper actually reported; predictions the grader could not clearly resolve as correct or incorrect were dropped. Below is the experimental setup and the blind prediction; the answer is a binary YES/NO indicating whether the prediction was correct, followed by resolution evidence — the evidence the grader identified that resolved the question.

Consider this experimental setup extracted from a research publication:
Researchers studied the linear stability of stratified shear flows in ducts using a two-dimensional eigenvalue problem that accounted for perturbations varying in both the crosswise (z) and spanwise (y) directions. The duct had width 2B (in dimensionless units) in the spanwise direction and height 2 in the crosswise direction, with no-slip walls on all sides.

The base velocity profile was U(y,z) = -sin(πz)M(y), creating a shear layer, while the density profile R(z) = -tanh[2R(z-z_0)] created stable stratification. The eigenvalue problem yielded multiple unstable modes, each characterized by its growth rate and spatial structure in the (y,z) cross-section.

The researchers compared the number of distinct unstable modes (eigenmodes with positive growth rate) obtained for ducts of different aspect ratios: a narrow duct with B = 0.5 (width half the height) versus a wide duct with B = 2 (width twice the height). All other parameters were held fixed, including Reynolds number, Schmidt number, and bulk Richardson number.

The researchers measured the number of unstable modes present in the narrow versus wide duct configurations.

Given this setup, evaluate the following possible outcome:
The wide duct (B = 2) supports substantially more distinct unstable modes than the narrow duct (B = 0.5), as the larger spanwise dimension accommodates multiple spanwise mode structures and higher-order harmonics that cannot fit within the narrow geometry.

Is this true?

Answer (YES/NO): YES